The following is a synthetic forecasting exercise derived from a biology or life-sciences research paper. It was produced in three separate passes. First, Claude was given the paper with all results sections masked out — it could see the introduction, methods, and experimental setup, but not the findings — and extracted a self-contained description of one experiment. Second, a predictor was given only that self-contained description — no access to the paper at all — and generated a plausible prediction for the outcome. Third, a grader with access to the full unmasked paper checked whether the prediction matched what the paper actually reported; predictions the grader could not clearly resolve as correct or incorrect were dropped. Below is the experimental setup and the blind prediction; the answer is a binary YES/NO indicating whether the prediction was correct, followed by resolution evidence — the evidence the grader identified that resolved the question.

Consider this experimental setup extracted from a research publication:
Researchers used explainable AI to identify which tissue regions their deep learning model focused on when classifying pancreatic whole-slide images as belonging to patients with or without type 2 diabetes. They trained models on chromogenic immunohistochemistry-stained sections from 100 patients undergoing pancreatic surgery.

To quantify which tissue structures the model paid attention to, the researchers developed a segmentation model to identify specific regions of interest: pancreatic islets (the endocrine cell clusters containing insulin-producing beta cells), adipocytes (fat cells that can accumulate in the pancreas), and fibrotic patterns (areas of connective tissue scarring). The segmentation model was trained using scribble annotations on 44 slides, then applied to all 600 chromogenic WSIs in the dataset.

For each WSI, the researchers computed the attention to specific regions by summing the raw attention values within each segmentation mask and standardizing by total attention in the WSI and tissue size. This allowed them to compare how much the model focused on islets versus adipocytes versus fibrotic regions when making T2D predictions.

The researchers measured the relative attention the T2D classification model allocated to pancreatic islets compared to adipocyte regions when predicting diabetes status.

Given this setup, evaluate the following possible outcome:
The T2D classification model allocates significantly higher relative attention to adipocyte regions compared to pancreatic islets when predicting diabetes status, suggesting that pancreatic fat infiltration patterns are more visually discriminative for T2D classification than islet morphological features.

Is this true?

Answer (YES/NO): NO